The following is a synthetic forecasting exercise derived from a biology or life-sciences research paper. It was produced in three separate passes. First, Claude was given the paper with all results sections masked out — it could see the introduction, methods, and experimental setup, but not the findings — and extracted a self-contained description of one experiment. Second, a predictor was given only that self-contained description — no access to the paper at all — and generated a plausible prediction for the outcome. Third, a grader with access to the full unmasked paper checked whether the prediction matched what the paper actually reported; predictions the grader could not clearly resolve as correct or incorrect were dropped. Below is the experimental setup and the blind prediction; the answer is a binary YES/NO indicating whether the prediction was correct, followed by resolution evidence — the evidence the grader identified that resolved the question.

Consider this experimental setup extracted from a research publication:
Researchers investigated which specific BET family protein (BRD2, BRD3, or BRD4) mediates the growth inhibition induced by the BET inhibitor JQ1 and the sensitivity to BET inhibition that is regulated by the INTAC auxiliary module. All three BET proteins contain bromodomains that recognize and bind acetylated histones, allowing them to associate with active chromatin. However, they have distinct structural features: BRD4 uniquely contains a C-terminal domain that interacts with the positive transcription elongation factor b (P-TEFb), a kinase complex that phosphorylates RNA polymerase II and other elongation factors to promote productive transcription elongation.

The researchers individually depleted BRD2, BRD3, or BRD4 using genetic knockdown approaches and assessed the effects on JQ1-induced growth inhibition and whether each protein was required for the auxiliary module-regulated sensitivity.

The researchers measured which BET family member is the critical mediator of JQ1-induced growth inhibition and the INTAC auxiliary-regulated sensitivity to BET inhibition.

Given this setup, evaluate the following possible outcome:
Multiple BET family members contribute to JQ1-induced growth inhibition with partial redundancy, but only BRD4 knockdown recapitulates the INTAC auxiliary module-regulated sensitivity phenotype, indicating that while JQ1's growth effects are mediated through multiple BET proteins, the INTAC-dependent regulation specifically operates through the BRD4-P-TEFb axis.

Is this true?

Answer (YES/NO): NO